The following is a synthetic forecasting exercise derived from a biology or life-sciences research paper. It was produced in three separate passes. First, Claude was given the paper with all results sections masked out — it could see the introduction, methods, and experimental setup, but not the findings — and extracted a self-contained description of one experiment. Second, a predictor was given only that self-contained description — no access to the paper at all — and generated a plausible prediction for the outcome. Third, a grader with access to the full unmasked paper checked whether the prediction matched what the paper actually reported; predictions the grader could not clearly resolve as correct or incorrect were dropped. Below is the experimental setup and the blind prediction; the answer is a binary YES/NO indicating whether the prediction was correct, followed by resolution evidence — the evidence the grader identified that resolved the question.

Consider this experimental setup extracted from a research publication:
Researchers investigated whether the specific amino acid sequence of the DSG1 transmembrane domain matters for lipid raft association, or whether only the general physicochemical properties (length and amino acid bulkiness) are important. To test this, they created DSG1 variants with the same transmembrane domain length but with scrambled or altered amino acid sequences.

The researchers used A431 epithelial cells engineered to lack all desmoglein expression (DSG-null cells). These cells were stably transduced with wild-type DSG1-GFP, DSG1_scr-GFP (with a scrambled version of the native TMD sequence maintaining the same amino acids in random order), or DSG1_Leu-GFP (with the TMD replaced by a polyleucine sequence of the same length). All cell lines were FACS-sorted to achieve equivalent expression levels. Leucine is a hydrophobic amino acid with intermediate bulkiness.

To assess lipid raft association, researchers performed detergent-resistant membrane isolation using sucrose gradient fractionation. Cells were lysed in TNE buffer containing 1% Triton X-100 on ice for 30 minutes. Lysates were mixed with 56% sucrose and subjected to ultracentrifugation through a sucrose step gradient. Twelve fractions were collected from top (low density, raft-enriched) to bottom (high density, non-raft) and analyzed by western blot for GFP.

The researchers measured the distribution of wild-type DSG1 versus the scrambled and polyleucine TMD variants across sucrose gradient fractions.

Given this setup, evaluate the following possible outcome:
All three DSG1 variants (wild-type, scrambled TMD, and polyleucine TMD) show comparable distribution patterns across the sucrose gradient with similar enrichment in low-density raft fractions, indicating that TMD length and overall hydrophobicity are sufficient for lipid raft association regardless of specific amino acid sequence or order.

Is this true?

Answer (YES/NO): NO